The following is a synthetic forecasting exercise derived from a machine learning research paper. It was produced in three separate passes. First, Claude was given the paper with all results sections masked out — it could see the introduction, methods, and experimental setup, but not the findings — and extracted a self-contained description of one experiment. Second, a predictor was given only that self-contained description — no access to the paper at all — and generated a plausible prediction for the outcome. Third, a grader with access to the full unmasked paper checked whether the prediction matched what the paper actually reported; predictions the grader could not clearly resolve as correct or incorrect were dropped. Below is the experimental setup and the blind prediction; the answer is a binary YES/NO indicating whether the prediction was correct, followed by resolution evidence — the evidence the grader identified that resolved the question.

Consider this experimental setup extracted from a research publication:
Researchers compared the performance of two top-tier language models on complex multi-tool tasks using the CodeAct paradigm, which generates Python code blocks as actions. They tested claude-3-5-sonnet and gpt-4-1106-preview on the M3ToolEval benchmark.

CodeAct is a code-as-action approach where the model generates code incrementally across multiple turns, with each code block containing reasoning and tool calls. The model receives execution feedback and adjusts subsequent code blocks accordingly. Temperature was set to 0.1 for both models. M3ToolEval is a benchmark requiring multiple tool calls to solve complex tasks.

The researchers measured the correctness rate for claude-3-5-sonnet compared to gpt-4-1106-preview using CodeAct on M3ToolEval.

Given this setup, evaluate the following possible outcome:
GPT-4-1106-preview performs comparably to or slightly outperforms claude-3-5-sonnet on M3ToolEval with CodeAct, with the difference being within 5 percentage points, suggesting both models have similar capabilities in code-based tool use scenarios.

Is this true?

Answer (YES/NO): YES